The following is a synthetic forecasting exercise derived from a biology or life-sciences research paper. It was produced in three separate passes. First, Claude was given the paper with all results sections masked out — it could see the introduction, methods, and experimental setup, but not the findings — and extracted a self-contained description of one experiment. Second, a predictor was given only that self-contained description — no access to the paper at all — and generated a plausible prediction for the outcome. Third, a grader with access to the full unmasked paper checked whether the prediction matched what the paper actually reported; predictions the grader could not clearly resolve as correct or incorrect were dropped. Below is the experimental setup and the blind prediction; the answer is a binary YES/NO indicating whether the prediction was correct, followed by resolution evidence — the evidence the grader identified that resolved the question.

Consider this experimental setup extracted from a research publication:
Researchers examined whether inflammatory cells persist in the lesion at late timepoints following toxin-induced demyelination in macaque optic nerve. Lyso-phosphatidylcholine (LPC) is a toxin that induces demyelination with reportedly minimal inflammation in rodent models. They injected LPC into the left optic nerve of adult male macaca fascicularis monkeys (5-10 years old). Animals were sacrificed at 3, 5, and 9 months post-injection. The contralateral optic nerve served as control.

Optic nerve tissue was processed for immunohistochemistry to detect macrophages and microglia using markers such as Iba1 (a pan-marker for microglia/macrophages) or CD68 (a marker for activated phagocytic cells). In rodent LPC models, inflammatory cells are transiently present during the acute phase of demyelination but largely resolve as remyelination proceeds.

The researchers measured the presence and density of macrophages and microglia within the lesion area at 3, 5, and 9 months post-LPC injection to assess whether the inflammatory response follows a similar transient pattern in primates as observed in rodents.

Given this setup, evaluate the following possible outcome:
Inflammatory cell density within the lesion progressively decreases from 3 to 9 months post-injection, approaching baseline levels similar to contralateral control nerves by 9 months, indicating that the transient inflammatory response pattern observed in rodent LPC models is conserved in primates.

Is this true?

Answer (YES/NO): NO